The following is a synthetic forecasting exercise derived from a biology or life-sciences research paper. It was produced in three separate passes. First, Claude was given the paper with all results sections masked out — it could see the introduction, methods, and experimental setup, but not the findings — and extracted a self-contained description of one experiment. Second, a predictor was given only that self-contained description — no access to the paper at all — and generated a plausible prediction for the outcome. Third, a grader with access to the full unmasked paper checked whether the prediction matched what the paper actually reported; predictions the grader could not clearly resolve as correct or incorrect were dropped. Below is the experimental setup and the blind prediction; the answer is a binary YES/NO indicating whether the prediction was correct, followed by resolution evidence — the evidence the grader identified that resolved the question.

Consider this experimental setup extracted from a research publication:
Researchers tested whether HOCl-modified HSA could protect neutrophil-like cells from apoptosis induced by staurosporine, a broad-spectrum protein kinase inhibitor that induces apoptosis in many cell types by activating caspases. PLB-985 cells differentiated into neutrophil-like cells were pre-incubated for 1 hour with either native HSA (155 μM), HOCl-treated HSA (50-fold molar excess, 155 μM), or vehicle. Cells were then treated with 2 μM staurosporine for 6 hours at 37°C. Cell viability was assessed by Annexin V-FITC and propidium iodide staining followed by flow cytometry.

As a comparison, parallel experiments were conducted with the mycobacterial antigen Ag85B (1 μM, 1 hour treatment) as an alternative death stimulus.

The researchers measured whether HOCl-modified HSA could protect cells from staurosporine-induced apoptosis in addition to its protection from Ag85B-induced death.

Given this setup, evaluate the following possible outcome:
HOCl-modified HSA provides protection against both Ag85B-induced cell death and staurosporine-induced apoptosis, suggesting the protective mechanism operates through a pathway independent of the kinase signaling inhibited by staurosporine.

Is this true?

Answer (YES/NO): NO